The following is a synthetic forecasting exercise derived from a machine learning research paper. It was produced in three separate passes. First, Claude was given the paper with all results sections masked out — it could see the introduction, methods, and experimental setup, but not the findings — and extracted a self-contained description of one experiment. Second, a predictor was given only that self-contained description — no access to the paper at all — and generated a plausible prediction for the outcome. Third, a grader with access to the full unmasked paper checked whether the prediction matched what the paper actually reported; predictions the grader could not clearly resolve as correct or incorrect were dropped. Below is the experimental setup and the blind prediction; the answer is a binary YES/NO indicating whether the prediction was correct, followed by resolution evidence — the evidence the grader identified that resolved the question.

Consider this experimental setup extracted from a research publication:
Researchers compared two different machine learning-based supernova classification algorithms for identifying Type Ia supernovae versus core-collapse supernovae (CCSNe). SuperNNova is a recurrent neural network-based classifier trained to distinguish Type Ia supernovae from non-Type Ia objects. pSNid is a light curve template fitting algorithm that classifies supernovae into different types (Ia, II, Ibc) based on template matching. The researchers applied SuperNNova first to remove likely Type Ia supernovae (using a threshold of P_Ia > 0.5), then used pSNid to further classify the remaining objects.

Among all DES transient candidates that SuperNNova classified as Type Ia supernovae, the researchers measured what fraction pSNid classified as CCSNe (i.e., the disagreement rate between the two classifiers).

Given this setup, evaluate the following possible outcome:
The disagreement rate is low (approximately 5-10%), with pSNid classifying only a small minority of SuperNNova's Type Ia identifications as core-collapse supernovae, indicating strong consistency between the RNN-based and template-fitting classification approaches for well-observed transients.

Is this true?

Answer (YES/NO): YES